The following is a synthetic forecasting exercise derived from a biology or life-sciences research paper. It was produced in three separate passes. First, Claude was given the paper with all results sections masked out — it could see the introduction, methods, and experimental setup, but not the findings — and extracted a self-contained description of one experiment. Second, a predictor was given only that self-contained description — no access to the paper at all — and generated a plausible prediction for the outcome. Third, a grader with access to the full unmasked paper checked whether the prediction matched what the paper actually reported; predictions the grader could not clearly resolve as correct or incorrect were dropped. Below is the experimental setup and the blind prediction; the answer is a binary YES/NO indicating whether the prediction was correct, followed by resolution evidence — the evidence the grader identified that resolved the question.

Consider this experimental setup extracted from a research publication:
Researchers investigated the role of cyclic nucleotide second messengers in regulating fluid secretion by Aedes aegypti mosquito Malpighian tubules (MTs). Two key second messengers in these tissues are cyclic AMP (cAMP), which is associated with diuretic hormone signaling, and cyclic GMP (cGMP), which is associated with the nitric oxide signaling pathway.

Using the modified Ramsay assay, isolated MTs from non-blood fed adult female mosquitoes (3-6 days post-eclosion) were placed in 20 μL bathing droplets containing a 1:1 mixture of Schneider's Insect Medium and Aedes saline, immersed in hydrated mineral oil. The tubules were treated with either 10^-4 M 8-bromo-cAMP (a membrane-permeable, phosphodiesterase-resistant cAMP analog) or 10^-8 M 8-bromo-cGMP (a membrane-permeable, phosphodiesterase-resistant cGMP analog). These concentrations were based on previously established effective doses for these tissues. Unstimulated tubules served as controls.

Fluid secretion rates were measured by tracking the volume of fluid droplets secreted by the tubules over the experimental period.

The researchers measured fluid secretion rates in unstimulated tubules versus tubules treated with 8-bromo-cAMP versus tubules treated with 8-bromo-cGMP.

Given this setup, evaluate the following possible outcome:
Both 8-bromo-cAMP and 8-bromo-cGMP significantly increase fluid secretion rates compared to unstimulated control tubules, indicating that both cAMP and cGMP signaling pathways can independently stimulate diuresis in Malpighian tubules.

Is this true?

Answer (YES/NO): NO